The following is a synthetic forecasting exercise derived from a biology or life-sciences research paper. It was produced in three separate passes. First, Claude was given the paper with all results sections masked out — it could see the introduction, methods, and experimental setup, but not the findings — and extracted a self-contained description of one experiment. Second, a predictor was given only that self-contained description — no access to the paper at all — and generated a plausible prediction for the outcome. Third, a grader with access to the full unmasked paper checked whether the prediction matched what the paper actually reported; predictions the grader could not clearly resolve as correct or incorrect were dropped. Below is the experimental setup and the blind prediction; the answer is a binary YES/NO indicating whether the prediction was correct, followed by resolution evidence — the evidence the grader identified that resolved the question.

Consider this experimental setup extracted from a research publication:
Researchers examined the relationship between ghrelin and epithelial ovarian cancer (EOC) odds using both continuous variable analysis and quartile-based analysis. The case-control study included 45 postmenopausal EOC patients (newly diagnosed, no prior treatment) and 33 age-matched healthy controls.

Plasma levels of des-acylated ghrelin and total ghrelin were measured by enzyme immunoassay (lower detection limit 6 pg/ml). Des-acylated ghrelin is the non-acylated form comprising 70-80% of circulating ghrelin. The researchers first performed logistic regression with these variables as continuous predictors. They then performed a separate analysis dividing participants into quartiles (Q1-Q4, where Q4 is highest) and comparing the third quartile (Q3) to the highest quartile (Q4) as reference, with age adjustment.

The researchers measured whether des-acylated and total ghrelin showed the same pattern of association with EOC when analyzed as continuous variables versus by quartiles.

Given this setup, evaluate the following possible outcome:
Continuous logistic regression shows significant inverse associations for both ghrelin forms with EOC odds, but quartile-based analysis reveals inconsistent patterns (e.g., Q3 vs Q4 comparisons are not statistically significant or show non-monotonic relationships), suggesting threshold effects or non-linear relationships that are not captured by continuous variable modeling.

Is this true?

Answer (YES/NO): NO